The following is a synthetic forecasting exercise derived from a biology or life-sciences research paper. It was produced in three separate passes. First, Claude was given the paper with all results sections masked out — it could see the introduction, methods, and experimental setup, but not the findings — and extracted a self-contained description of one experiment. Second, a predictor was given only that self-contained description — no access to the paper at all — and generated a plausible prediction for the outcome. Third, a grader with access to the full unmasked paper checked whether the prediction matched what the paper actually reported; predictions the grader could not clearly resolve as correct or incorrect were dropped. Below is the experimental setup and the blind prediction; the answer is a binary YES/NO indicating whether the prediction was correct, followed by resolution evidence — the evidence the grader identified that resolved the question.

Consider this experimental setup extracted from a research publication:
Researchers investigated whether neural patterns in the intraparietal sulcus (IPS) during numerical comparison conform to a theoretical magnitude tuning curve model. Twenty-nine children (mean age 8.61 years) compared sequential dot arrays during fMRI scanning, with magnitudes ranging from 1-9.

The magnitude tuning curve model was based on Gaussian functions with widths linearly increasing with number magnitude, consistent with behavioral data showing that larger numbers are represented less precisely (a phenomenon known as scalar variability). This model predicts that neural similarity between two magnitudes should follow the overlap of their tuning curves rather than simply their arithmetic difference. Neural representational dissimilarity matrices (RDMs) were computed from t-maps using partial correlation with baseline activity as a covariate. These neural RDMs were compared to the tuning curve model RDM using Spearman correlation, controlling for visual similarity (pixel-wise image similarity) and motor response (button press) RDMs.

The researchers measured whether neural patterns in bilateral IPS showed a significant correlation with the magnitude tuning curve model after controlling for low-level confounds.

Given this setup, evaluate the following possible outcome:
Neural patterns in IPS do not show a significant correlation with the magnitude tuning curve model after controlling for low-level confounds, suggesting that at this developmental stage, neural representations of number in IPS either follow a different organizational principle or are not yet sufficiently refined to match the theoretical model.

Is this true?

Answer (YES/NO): YES